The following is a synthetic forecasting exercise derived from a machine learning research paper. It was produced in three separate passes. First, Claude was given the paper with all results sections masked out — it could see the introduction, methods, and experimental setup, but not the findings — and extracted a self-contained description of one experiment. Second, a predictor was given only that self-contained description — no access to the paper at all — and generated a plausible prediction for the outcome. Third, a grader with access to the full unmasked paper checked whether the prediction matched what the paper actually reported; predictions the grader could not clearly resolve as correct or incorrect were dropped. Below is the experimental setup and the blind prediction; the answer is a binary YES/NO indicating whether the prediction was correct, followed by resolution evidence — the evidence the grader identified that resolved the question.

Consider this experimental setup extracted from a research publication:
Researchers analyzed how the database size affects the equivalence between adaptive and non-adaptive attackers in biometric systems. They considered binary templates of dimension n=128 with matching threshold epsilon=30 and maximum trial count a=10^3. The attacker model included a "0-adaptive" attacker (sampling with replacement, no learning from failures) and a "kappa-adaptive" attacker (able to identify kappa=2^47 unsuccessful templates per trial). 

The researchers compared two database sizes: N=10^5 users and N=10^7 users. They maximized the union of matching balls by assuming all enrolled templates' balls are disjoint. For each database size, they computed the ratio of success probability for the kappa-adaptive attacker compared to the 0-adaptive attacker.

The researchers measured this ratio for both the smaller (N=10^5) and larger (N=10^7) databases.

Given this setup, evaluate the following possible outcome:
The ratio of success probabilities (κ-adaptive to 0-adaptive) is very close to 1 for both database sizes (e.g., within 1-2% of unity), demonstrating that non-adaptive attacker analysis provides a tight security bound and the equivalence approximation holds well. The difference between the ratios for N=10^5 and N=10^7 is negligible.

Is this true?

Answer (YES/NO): NO